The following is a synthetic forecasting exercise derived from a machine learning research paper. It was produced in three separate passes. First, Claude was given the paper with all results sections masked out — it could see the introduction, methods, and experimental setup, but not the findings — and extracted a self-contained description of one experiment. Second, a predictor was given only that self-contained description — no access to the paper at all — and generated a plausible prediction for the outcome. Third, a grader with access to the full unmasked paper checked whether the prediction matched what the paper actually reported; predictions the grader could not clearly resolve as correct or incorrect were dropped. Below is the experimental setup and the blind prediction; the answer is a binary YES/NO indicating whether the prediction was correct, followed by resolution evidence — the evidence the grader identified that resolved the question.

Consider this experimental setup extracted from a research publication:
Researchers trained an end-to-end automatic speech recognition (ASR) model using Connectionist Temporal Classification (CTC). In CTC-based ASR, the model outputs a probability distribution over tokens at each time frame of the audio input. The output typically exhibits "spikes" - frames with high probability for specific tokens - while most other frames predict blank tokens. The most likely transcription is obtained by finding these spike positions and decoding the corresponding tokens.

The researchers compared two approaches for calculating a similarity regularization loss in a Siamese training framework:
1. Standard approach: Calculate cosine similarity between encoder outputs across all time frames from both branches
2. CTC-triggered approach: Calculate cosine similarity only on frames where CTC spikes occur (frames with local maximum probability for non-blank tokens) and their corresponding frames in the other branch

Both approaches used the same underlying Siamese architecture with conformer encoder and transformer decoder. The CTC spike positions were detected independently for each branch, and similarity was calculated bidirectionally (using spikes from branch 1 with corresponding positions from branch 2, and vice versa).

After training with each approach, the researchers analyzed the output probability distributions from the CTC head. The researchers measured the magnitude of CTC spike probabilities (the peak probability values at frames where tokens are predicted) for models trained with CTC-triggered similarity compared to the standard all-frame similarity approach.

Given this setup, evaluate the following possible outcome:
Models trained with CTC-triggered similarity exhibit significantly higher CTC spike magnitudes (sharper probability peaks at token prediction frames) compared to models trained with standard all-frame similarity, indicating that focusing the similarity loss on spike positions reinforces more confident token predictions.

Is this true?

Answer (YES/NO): YES